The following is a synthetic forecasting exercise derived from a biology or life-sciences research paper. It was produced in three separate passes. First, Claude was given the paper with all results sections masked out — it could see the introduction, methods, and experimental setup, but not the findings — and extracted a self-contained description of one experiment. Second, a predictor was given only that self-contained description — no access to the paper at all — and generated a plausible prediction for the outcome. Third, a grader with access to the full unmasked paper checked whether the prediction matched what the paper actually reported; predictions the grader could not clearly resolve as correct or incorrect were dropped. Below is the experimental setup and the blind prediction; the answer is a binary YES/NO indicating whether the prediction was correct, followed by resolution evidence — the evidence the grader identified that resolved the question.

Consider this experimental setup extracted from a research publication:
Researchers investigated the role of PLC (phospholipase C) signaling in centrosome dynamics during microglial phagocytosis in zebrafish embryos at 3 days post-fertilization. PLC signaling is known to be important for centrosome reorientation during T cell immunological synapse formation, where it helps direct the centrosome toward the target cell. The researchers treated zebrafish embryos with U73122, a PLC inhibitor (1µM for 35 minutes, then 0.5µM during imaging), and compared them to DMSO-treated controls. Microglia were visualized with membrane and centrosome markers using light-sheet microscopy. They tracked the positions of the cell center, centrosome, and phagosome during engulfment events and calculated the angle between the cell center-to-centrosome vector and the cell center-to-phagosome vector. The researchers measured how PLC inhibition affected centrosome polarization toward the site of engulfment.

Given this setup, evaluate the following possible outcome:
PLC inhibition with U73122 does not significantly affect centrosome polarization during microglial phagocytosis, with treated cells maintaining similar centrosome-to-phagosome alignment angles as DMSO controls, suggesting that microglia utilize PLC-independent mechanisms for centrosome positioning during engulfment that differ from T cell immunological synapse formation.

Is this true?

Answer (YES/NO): NO